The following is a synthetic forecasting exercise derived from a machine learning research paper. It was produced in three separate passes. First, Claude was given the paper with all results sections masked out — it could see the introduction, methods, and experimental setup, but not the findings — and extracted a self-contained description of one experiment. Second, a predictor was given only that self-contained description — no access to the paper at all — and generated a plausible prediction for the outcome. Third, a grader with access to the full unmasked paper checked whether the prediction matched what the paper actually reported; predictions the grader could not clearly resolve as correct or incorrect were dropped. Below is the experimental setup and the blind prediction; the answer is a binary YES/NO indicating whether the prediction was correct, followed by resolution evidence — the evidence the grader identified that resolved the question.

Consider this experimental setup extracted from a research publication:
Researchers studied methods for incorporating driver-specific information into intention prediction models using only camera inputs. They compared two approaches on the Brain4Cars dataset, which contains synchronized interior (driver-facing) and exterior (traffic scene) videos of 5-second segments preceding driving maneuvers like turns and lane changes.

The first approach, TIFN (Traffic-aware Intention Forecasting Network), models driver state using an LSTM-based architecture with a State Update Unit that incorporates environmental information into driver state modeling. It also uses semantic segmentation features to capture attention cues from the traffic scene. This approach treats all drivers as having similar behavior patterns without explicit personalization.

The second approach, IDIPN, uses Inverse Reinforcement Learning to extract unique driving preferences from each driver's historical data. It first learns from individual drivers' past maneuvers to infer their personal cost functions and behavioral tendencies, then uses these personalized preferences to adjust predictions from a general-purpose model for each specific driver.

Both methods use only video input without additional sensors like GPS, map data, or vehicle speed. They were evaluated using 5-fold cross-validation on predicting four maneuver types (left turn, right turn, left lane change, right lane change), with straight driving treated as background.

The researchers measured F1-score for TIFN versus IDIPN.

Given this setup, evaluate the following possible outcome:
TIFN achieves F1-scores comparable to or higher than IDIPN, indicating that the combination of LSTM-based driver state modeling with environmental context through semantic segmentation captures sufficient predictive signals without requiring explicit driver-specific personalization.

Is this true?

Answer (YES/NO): NO